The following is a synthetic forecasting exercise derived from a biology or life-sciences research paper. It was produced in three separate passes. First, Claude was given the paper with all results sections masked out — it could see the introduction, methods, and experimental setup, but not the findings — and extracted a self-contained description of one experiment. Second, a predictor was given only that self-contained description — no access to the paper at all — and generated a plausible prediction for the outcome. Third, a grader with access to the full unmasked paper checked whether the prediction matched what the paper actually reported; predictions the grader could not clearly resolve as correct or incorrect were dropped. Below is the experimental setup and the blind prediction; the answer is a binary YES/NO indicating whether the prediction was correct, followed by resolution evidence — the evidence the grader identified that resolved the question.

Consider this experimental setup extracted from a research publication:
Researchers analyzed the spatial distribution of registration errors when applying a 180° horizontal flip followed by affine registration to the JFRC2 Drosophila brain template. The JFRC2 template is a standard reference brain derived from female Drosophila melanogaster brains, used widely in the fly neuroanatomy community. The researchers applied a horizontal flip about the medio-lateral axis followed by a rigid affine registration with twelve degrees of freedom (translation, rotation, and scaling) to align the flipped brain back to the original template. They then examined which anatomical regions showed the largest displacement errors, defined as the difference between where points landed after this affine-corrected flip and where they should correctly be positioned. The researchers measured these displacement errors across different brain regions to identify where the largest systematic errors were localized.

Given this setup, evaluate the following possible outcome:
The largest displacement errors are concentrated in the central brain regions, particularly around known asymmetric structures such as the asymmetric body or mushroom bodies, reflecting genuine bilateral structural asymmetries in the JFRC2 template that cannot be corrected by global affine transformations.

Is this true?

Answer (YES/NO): NO